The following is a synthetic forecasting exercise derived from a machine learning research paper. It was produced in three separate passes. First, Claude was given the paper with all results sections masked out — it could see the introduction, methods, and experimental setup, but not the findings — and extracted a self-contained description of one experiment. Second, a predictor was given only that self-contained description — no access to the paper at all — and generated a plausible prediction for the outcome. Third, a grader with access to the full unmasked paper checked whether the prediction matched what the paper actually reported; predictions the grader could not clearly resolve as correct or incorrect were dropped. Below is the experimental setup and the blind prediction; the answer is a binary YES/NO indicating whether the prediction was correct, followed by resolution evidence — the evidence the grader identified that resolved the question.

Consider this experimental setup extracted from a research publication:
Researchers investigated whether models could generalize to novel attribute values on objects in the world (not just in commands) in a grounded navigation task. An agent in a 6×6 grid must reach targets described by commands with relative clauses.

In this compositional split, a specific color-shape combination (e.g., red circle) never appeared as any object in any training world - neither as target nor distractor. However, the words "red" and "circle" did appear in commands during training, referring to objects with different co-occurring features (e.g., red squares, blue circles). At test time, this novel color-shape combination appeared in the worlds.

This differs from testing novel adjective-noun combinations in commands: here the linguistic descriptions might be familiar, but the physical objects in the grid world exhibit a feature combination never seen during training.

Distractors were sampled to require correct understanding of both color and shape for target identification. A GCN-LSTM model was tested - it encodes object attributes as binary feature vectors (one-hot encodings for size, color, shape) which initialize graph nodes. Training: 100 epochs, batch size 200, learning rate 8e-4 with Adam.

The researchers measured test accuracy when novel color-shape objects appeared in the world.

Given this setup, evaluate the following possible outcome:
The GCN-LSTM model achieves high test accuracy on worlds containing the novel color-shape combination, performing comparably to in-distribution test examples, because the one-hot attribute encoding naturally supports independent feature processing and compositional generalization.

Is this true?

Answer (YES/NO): NO